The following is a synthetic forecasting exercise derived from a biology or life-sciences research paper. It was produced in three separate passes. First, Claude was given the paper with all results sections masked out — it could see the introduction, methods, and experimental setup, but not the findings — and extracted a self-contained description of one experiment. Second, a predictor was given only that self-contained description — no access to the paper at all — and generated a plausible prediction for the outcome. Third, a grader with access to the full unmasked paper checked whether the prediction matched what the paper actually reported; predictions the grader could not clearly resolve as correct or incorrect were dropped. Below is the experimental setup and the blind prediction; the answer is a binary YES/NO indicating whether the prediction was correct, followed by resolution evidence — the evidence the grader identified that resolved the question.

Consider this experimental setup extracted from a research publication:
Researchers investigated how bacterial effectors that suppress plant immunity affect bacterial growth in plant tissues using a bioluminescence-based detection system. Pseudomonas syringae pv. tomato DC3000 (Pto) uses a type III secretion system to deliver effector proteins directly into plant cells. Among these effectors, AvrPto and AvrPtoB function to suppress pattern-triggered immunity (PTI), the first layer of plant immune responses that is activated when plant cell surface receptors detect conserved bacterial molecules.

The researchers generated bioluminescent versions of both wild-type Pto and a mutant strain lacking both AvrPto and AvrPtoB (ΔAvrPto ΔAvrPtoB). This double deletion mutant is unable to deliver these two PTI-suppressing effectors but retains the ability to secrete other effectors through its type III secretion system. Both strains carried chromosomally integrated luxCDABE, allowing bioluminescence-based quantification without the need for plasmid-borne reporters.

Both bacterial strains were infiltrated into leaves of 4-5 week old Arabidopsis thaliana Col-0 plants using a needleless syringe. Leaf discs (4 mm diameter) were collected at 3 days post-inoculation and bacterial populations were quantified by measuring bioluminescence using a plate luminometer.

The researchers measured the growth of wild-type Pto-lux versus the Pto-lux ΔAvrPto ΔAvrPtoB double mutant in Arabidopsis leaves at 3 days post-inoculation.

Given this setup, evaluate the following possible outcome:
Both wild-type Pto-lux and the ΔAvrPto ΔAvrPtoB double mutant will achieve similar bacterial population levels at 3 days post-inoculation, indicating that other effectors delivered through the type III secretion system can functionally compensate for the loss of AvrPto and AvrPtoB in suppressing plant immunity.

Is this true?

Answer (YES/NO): NO